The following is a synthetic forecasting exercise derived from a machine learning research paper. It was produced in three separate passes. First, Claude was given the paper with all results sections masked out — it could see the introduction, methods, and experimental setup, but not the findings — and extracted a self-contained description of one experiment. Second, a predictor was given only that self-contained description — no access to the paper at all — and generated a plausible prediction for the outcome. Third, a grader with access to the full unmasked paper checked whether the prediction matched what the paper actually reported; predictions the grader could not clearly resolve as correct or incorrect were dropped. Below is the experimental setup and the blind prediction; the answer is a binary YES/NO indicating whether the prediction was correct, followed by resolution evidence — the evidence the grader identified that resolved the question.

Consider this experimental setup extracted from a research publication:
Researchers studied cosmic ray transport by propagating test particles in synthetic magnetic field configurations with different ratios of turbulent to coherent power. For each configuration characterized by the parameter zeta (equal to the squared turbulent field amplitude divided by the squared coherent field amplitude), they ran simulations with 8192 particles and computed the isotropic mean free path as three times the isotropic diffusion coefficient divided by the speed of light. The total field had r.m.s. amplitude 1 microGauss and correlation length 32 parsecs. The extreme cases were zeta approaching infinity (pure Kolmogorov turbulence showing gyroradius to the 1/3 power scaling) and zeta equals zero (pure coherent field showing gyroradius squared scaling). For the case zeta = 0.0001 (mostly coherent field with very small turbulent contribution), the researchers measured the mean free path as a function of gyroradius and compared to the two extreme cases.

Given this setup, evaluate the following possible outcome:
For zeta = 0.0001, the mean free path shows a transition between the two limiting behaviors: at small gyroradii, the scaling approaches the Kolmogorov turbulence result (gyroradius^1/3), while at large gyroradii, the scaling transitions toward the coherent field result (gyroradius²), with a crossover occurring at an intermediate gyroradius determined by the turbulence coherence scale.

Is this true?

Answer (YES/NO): NO